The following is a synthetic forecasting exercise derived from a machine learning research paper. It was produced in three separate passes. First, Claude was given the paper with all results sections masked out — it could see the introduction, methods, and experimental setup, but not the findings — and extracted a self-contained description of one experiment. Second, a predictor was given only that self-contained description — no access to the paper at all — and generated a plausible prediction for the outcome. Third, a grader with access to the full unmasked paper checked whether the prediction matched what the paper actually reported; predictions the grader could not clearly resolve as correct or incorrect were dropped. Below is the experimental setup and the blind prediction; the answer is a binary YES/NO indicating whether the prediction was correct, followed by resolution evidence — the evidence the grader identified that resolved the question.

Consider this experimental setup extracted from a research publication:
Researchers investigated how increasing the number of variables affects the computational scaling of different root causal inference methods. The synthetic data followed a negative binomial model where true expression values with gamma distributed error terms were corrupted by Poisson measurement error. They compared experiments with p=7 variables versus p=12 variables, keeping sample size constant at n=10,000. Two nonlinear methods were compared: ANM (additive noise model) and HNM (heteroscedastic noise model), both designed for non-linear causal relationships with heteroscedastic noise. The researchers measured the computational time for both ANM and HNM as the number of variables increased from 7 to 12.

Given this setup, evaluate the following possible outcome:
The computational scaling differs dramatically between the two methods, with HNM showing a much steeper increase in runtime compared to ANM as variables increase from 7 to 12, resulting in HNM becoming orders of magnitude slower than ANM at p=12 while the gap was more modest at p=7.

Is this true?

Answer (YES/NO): NO